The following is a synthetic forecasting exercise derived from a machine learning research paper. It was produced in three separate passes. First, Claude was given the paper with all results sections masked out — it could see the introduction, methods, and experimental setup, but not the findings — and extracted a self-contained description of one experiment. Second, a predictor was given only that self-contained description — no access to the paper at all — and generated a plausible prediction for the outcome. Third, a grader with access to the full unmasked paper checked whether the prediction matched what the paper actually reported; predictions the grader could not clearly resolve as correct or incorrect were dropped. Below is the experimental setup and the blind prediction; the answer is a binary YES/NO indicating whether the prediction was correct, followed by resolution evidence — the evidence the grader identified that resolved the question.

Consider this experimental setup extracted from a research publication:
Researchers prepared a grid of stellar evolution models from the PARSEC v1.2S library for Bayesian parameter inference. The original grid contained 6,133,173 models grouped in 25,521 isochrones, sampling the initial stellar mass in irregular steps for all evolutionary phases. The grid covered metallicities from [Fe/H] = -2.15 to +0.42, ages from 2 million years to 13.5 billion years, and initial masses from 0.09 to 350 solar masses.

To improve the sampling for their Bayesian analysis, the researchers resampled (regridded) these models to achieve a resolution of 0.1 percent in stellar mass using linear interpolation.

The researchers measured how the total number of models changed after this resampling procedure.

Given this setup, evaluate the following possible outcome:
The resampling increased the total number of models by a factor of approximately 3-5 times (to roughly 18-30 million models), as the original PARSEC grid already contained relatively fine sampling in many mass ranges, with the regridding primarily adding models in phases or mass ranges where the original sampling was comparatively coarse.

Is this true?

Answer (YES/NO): NO